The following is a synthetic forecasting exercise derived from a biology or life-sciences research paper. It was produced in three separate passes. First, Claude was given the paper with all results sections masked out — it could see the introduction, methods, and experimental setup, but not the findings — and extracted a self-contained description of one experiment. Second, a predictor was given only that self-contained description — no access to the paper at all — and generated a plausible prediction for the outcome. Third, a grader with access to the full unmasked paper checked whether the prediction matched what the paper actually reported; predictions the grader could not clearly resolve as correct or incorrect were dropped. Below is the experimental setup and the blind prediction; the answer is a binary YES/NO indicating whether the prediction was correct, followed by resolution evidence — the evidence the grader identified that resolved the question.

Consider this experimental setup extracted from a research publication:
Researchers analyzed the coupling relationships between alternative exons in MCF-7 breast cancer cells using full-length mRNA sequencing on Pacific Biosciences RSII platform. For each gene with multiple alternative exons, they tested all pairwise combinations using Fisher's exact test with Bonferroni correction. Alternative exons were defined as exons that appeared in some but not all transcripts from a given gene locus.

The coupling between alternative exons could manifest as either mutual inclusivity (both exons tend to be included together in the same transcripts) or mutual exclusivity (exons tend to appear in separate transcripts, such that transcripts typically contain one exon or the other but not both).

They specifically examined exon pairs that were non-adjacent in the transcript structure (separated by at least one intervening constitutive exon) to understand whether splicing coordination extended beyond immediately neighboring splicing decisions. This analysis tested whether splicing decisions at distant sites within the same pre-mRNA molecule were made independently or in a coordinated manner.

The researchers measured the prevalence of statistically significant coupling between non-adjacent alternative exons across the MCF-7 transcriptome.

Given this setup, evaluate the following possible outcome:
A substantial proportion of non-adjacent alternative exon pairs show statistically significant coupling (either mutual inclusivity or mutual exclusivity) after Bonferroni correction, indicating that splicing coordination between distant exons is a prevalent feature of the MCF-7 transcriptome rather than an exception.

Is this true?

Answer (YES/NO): NO